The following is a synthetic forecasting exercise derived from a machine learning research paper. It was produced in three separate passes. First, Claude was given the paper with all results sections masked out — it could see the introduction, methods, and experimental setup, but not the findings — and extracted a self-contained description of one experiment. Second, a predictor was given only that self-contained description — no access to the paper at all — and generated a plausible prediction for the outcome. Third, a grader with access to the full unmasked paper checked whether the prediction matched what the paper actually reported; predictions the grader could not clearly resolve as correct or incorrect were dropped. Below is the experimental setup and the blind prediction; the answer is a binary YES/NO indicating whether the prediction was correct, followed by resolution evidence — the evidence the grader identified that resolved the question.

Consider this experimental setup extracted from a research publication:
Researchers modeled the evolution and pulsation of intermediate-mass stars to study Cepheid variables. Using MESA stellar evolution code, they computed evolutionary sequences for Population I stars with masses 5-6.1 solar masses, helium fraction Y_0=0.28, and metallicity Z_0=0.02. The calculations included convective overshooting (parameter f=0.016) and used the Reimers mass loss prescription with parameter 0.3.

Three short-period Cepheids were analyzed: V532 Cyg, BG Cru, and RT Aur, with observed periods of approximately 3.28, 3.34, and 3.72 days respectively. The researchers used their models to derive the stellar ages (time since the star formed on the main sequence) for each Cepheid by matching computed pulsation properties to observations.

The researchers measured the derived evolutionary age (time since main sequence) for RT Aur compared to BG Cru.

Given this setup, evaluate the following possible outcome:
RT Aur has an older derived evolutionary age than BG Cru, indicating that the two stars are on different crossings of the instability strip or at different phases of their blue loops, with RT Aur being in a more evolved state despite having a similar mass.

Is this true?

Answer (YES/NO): NO